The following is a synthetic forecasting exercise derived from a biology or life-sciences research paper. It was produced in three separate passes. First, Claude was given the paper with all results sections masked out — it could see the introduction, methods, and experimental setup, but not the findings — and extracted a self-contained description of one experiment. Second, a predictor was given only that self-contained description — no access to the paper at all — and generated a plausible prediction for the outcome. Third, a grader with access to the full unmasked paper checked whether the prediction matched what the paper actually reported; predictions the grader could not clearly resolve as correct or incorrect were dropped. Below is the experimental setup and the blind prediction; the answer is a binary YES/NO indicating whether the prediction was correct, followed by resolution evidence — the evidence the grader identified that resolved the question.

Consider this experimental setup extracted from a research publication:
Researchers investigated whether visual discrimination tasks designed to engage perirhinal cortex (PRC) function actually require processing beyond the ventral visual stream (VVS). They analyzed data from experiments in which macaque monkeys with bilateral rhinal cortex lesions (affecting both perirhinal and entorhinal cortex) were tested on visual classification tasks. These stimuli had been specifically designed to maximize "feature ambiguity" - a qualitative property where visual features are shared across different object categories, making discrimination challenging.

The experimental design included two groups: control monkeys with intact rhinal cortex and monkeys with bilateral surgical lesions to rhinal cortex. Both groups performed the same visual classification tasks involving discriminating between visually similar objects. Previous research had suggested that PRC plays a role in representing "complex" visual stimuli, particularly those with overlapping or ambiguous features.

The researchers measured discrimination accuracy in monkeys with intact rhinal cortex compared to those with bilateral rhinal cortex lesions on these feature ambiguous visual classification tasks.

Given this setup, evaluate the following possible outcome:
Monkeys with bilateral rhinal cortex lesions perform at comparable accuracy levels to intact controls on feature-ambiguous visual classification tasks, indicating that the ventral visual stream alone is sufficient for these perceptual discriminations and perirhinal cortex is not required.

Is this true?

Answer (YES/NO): YES